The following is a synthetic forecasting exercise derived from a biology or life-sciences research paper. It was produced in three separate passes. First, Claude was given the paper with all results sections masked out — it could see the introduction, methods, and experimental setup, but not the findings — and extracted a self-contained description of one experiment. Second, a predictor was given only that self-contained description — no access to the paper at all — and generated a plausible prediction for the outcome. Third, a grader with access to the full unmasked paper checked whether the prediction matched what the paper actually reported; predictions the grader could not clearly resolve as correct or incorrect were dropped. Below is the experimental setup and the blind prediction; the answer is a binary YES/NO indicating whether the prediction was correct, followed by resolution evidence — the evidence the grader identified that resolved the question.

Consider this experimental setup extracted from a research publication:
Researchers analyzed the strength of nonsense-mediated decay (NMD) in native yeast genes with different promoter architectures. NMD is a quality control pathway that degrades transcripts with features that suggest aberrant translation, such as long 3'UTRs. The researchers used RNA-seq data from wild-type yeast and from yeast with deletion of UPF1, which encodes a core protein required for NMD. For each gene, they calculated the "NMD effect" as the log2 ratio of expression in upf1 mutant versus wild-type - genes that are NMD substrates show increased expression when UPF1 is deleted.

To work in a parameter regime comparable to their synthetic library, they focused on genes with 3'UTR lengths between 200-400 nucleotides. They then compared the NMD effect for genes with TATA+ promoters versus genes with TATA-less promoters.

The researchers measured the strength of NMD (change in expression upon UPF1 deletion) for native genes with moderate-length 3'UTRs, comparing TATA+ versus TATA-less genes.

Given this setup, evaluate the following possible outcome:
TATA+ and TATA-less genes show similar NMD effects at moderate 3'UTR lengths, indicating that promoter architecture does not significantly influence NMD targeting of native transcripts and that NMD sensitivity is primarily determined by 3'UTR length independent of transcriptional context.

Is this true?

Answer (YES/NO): NO